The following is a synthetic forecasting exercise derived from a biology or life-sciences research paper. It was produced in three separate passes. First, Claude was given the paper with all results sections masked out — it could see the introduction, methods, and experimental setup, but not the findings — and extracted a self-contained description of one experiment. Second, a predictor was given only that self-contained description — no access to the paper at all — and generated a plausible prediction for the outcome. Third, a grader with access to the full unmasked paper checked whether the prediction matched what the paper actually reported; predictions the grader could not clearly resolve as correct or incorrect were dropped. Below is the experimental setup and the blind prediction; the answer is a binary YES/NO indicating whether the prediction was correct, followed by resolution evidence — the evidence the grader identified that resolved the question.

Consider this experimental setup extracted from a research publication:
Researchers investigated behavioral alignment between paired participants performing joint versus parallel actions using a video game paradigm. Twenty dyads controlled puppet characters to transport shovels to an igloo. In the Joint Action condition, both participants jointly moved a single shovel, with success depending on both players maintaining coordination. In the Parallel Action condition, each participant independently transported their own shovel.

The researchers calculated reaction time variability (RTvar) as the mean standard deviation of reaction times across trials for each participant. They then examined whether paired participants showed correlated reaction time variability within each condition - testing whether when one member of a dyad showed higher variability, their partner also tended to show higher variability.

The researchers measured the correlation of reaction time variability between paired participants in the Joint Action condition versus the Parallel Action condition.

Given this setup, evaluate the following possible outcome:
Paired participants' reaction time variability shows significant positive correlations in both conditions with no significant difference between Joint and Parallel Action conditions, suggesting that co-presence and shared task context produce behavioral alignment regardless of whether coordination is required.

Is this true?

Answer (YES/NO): YES